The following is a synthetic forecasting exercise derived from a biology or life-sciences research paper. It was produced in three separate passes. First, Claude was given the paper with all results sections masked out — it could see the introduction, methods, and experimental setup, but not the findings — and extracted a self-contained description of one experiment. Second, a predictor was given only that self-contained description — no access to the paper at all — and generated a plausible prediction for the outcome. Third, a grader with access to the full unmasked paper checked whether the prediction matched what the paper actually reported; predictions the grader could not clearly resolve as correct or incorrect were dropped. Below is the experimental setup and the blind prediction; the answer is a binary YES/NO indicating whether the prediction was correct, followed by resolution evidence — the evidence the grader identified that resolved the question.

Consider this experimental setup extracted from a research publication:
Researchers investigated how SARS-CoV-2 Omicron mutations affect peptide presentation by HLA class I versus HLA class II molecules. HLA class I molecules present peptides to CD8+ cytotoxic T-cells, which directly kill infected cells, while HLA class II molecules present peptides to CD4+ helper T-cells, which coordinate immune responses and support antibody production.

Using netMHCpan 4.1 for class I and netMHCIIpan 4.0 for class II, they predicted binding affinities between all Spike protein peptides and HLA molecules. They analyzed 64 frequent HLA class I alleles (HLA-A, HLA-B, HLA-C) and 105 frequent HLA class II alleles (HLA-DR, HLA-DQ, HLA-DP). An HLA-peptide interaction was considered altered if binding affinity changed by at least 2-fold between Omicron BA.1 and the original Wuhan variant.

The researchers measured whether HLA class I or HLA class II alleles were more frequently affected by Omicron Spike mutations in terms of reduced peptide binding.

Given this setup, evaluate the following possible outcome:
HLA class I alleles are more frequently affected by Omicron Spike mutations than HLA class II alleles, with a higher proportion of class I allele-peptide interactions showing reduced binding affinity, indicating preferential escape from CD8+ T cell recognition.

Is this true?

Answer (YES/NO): NO